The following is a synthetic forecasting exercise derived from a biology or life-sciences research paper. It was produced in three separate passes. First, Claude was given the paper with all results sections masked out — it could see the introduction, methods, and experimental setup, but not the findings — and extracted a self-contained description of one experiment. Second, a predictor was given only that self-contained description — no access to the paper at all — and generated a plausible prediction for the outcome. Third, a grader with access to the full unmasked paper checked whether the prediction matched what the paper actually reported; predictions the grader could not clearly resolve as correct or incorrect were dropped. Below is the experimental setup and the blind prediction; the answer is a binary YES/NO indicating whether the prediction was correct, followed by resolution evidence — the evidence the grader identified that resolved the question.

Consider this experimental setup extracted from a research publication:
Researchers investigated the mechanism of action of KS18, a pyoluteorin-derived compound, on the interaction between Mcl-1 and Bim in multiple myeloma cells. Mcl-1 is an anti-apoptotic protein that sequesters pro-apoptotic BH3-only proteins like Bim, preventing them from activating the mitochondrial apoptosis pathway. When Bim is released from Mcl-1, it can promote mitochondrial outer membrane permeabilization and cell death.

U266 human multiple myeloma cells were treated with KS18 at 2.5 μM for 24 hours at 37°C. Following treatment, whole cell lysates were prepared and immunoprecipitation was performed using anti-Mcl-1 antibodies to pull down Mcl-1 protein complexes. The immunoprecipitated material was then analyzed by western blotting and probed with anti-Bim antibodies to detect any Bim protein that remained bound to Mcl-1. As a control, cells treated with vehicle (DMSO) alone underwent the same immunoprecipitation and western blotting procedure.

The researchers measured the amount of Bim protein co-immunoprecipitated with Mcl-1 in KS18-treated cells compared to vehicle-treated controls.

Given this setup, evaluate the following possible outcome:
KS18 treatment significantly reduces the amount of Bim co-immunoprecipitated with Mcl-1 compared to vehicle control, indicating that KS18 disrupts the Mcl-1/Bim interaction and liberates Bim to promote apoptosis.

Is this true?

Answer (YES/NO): YES